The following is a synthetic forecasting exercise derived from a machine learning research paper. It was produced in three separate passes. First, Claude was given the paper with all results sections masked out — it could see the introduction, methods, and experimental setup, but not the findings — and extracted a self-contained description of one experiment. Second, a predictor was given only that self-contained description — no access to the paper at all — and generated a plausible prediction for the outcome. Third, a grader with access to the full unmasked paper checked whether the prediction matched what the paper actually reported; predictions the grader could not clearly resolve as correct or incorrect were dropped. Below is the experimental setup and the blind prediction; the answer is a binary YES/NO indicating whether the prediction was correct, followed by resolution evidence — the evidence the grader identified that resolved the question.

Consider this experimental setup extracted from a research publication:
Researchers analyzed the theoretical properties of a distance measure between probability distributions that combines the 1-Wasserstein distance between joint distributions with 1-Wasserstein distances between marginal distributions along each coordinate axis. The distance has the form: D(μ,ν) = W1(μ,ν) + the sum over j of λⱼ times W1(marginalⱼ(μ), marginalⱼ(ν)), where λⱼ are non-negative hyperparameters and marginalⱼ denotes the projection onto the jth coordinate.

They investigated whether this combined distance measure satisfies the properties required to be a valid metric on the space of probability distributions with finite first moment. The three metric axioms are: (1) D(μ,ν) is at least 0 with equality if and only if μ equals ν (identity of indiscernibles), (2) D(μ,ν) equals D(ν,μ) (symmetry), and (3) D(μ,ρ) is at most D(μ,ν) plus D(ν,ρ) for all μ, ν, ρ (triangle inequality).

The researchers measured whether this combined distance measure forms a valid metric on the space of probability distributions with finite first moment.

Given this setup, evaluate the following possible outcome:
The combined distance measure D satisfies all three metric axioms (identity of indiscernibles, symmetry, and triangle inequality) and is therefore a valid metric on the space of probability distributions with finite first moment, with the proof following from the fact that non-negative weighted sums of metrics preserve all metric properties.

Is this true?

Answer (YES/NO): YES